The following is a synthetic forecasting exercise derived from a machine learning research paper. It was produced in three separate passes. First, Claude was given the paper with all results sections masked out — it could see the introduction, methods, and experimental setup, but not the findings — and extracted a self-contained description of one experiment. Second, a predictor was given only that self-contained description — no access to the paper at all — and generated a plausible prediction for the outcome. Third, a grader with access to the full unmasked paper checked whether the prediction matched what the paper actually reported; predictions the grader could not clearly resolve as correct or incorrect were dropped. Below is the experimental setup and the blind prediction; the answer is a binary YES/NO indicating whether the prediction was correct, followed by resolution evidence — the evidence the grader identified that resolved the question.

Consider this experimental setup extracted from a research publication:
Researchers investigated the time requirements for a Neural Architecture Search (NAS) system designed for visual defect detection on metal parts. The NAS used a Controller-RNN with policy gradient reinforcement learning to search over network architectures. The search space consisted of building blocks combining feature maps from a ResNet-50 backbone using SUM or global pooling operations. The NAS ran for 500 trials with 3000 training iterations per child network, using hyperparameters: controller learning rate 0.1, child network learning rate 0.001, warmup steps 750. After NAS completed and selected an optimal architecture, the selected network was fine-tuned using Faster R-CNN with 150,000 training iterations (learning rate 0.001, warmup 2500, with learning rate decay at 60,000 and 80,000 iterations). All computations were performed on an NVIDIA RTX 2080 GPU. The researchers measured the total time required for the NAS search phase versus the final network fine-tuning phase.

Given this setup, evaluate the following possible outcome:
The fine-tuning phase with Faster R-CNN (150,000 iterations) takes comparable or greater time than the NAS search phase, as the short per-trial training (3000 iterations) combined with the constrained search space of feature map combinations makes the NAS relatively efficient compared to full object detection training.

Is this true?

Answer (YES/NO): NO